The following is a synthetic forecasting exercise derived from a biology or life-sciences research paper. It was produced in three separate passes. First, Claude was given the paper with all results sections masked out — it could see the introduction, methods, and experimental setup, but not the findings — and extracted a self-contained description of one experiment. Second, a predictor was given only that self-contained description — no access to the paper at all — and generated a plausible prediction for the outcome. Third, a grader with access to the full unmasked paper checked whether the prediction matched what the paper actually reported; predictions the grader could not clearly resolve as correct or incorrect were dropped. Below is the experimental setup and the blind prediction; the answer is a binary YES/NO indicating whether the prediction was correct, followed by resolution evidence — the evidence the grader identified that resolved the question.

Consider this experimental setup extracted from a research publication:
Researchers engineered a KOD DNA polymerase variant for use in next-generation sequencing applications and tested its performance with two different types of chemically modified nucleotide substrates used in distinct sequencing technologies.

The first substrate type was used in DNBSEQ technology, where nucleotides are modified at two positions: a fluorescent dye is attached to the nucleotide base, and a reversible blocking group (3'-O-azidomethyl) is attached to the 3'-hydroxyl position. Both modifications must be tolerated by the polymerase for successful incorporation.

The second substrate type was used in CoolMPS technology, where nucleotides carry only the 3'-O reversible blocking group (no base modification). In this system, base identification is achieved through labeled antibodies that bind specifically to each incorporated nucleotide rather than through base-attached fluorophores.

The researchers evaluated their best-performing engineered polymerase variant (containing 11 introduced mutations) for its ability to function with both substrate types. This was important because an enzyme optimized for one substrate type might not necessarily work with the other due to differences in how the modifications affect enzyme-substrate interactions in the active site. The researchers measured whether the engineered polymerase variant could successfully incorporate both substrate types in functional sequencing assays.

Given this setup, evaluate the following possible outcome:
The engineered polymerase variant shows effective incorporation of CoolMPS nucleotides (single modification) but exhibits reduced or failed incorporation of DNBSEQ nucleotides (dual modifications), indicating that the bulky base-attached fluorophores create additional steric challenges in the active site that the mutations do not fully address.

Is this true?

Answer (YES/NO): NO